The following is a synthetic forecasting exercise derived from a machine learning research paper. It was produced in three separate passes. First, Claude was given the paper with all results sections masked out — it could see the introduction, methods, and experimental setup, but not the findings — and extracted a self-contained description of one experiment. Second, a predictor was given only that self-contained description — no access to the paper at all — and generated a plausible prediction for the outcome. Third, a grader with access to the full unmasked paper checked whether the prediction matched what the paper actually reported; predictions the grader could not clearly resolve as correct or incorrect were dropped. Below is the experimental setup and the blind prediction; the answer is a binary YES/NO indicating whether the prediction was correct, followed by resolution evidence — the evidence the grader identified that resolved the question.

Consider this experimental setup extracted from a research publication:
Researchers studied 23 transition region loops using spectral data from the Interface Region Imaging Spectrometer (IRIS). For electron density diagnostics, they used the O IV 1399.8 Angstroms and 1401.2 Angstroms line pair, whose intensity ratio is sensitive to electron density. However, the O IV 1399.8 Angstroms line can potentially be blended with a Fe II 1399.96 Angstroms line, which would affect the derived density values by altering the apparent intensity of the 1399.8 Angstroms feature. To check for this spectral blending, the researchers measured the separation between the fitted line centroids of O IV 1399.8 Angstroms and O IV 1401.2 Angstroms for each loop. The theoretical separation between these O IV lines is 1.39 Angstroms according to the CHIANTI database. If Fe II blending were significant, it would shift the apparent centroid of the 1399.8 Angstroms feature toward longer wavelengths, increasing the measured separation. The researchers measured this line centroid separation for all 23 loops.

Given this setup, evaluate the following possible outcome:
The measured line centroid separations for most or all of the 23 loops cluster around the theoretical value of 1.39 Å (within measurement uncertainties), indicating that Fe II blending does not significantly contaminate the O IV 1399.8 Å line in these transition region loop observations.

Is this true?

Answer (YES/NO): YES